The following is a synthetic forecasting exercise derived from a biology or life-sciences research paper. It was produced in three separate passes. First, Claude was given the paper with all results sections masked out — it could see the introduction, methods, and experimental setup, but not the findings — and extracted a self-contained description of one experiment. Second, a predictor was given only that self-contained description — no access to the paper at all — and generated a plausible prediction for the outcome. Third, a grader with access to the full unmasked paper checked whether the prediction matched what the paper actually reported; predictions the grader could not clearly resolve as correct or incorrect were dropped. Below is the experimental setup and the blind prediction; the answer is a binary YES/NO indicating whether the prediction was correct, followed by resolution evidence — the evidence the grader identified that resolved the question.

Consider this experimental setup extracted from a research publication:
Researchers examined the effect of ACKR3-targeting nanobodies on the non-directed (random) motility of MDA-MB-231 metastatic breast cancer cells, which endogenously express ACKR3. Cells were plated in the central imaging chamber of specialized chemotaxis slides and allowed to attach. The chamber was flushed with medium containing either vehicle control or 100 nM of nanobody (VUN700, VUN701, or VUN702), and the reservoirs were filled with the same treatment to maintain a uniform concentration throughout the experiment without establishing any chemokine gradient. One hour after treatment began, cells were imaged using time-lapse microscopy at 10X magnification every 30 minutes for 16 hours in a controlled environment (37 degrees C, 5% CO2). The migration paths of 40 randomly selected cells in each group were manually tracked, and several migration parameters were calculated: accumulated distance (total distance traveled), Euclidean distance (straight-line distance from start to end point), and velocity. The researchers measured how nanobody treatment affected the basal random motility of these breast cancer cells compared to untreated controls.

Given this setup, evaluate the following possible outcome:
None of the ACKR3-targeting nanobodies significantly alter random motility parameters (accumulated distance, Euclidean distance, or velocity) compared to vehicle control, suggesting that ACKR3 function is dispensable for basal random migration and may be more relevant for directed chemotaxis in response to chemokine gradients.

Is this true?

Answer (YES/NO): NO